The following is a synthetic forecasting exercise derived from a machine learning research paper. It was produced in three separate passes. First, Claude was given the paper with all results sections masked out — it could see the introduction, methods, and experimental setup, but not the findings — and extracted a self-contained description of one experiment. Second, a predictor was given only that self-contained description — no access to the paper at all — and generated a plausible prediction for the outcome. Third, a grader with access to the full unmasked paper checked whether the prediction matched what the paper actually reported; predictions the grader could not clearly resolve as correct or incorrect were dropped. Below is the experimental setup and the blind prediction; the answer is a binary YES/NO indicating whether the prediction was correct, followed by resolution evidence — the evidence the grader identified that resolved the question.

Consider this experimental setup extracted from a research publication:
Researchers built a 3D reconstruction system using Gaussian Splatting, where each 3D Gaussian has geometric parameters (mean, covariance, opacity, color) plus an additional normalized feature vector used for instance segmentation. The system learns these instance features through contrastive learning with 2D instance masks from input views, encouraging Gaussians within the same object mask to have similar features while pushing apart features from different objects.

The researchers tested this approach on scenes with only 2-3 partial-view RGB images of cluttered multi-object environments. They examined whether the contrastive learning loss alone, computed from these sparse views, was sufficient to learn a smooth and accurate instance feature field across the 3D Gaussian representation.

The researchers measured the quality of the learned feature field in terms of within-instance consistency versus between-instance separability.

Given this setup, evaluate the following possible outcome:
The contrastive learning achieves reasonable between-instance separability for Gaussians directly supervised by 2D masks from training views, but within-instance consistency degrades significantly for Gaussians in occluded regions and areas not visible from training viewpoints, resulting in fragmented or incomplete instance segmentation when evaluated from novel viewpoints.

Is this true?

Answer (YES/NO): NO